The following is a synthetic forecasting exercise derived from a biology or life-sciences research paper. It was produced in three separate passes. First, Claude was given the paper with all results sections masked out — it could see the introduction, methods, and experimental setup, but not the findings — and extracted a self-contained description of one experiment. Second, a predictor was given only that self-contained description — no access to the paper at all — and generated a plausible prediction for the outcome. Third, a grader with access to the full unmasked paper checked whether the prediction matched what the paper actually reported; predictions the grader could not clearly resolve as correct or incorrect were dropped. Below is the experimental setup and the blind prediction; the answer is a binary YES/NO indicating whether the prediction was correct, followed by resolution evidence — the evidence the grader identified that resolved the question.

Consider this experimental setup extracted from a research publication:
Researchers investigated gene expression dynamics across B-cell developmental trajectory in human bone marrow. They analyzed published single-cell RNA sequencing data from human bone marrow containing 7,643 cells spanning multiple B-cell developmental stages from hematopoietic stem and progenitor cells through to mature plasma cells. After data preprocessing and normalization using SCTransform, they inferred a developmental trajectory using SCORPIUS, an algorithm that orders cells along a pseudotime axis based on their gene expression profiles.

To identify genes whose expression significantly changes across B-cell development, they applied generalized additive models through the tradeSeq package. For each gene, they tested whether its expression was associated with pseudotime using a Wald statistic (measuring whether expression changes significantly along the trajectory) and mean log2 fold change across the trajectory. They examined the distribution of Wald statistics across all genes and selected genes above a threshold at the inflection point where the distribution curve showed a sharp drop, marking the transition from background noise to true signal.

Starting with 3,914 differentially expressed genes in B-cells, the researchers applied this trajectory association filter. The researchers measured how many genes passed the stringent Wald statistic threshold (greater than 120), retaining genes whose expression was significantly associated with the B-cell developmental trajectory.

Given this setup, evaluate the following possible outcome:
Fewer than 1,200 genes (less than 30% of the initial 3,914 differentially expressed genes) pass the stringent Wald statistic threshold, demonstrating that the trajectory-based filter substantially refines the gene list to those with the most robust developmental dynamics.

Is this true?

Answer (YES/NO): NO